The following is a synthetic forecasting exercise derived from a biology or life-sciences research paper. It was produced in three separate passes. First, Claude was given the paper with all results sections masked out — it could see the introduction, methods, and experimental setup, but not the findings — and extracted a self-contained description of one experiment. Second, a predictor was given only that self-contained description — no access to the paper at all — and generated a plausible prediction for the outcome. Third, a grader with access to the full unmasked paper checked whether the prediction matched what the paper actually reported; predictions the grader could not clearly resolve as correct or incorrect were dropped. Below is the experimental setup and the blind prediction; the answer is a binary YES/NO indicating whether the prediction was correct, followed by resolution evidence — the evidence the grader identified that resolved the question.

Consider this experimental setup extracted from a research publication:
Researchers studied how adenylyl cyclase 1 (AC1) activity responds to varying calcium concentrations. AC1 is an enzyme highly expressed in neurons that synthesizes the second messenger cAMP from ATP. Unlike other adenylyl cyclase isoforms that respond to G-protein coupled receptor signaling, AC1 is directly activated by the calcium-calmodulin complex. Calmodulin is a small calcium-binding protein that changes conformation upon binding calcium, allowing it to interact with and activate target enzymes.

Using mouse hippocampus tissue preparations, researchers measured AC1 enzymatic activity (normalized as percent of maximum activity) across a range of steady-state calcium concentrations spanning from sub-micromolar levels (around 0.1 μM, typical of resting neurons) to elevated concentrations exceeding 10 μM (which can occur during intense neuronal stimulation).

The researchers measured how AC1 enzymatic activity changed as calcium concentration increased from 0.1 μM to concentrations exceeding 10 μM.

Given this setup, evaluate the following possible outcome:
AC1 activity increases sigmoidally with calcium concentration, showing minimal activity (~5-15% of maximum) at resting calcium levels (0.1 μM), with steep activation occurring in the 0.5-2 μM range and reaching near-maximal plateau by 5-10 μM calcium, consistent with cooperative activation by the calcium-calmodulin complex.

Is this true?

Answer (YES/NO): NO